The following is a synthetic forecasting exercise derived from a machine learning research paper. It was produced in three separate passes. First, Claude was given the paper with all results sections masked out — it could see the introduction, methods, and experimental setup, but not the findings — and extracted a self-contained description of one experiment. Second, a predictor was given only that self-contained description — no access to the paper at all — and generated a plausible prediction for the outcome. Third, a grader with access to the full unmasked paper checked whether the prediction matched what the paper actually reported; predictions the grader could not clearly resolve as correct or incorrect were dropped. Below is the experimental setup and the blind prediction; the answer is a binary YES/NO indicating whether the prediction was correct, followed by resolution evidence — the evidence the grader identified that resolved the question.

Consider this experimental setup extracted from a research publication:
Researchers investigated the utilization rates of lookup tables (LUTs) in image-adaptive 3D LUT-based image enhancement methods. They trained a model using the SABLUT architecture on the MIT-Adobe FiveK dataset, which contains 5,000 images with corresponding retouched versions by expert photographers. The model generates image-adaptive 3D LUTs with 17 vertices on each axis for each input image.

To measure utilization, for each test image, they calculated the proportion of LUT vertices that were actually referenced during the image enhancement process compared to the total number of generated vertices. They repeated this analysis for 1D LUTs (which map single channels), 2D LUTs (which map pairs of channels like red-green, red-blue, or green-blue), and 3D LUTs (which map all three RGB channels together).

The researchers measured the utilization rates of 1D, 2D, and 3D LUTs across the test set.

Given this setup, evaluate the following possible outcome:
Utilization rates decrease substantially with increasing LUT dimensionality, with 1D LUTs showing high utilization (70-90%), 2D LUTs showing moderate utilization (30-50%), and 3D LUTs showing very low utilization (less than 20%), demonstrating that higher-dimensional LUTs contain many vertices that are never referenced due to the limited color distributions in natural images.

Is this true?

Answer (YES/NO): NO